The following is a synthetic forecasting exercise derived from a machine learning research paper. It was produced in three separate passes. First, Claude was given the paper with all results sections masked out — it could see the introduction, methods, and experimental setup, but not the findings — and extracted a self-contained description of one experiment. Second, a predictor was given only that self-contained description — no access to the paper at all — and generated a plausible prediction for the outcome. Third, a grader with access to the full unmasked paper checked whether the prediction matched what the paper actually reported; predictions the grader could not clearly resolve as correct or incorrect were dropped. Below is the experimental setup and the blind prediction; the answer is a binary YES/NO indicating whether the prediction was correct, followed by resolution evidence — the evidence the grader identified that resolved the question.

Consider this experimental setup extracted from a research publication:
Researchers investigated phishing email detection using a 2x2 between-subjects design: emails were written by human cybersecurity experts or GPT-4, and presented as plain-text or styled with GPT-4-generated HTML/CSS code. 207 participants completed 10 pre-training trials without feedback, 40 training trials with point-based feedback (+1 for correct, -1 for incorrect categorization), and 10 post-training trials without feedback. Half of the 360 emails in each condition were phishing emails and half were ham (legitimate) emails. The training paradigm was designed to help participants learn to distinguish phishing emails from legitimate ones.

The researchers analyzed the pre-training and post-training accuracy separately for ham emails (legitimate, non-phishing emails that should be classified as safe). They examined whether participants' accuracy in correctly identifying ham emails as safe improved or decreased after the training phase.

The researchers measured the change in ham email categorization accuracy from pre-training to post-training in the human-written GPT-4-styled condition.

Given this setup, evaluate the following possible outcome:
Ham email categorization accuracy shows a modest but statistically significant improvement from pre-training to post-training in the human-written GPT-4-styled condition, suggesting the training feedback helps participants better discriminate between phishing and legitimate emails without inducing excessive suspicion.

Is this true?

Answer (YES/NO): NO